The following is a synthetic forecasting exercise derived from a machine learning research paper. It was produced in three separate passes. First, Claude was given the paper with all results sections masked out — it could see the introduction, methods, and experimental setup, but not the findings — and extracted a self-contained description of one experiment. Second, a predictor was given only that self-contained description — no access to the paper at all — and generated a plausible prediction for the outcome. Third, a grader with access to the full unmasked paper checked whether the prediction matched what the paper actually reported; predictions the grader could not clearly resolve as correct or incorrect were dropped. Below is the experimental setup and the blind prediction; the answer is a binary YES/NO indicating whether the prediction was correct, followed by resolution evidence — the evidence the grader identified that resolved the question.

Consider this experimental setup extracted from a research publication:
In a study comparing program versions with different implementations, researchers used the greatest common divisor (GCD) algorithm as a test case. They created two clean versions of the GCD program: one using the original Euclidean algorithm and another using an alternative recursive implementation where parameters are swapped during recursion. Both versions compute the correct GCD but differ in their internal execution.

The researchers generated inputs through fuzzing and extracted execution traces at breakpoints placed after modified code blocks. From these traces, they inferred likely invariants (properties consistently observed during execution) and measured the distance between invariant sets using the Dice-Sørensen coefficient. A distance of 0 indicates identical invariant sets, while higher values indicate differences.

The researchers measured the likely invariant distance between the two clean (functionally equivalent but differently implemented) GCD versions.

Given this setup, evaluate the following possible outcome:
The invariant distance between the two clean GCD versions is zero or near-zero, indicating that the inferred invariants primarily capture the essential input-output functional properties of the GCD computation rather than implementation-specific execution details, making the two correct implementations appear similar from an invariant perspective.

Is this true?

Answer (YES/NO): NO